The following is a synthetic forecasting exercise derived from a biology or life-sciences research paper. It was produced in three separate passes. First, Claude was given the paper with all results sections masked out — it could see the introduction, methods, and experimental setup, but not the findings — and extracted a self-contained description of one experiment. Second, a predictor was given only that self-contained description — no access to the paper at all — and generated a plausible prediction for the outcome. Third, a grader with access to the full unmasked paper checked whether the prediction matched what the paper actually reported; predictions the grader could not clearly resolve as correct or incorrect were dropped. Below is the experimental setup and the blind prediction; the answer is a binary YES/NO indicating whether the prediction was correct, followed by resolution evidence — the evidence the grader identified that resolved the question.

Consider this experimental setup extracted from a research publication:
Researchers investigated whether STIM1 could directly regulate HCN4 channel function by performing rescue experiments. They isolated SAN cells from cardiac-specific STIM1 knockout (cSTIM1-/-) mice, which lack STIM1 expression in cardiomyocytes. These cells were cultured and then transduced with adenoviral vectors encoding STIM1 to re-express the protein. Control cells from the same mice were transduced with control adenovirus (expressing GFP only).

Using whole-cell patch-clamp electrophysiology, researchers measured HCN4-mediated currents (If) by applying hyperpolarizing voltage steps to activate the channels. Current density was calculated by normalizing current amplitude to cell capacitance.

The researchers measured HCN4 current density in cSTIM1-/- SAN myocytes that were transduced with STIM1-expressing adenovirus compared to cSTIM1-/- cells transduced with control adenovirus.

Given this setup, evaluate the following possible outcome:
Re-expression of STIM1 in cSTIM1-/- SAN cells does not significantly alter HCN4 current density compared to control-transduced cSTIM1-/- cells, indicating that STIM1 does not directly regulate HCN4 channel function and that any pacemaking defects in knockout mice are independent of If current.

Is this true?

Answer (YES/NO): NO